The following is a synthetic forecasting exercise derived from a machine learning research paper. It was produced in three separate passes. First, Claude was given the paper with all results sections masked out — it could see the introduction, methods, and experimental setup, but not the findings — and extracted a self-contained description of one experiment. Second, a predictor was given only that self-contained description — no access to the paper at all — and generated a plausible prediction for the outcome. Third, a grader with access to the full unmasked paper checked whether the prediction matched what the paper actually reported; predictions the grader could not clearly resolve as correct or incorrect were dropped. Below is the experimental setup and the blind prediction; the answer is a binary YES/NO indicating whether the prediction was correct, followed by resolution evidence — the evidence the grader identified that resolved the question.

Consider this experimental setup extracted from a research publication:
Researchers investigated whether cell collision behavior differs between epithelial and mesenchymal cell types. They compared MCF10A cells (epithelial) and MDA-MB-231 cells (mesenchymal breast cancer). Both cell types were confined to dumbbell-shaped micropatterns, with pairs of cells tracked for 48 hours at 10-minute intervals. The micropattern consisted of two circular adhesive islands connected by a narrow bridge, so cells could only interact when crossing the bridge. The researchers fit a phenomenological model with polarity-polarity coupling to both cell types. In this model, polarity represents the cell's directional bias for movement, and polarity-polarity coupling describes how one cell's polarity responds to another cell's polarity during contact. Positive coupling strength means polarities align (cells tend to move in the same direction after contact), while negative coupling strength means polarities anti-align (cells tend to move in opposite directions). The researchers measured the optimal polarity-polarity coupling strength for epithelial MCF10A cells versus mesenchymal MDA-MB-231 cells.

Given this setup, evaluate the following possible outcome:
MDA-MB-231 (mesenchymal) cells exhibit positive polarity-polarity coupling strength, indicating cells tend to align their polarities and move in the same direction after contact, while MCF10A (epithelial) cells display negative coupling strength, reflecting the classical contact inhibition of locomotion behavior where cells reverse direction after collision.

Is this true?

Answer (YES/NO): NO